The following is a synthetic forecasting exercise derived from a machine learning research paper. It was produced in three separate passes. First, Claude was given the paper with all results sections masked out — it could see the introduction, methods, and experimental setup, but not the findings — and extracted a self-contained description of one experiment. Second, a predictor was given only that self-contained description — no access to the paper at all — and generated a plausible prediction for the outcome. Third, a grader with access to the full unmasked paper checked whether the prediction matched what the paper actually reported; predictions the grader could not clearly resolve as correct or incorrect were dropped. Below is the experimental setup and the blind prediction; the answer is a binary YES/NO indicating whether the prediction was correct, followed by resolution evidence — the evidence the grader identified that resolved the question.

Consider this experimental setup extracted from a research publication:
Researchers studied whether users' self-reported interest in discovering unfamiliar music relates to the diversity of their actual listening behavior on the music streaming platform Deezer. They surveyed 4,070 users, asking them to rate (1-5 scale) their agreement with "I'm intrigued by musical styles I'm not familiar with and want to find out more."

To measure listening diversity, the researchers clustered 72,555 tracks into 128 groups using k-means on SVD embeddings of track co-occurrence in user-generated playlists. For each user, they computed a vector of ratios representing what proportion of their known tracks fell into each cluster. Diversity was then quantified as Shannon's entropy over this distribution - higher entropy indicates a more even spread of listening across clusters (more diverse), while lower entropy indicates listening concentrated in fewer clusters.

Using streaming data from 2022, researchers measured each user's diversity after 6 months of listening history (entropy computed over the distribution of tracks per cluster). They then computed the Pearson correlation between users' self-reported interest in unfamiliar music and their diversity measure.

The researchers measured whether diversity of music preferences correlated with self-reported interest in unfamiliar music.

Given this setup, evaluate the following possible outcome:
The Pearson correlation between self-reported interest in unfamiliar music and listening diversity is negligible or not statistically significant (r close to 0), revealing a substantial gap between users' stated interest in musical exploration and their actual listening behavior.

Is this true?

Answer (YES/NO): NO